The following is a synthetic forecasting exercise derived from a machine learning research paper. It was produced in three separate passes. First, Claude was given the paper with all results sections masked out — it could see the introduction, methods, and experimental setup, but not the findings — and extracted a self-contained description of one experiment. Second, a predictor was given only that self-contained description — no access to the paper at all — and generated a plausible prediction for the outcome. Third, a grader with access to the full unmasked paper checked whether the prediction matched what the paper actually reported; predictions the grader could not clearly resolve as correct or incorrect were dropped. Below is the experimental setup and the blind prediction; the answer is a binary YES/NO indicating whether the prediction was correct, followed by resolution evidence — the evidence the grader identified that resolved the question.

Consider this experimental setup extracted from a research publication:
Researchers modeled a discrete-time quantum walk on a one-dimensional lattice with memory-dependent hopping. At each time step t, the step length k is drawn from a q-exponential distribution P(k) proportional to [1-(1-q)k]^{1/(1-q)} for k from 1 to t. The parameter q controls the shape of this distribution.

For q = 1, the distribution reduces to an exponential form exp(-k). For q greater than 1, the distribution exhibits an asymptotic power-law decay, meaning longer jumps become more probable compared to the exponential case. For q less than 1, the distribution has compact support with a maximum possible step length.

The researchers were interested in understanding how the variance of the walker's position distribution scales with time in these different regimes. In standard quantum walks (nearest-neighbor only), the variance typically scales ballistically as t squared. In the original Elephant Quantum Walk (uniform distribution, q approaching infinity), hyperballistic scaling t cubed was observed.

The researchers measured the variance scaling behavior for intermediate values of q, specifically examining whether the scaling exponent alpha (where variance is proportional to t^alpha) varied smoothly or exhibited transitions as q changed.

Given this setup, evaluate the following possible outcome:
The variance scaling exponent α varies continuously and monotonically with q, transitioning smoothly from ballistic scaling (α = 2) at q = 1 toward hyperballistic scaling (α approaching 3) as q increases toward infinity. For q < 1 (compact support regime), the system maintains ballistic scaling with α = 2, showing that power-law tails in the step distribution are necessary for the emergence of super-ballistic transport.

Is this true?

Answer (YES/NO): NO